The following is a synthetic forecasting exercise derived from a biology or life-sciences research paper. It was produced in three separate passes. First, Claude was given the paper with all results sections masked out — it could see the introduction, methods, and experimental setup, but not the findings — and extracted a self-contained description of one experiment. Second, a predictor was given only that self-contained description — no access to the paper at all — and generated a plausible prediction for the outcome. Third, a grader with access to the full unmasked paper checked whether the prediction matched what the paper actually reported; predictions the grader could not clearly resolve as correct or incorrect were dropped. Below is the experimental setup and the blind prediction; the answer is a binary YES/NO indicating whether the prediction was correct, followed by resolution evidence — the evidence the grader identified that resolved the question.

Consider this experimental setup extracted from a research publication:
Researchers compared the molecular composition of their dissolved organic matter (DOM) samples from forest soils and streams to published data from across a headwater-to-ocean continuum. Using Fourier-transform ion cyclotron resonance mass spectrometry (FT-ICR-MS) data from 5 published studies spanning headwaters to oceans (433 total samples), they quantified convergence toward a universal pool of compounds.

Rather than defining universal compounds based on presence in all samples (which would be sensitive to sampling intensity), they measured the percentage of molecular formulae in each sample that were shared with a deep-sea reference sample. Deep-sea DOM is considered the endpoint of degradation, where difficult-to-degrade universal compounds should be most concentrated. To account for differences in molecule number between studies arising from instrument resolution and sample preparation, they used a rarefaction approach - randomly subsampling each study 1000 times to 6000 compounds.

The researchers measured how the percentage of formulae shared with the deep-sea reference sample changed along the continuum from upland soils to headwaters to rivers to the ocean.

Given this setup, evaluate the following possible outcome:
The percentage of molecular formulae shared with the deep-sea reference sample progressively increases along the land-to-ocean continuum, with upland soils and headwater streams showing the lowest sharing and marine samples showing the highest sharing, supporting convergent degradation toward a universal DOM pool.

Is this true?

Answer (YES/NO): YES